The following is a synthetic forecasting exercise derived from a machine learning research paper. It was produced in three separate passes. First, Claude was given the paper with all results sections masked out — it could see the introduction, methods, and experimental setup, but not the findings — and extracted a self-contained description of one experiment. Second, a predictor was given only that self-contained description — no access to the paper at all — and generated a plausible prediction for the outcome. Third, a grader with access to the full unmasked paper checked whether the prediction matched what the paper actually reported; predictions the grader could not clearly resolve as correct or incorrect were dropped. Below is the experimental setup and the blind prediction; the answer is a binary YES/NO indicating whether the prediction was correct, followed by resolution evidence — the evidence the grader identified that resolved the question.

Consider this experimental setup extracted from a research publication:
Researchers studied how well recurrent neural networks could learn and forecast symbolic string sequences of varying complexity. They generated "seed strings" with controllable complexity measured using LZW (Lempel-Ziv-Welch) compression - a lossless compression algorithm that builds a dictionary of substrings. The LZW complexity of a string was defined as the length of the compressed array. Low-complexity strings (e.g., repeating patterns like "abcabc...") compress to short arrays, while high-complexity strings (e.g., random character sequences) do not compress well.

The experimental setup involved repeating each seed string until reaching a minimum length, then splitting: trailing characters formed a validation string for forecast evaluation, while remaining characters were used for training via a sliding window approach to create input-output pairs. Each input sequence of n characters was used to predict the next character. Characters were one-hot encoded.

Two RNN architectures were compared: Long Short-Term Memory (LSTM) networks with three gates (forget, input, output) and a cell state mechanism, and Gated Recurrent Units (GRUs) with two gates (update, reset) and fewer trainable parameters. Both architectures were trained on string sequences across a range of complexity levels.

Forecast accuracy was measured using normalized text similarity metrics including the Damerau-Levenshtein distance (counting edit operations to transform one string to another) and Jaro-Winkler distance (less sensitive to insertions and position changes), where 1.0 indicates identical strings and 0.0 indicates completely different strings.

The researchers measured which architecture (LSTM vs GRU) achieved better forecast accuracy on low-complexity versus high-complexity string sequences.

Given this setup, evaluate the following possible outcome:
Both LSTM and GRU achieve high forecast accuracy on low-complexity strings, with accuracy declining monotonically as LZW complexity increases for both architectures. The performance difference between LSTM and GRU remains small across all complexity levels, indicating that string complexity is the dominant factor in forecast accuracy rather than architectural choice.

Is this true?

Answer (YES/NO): NO